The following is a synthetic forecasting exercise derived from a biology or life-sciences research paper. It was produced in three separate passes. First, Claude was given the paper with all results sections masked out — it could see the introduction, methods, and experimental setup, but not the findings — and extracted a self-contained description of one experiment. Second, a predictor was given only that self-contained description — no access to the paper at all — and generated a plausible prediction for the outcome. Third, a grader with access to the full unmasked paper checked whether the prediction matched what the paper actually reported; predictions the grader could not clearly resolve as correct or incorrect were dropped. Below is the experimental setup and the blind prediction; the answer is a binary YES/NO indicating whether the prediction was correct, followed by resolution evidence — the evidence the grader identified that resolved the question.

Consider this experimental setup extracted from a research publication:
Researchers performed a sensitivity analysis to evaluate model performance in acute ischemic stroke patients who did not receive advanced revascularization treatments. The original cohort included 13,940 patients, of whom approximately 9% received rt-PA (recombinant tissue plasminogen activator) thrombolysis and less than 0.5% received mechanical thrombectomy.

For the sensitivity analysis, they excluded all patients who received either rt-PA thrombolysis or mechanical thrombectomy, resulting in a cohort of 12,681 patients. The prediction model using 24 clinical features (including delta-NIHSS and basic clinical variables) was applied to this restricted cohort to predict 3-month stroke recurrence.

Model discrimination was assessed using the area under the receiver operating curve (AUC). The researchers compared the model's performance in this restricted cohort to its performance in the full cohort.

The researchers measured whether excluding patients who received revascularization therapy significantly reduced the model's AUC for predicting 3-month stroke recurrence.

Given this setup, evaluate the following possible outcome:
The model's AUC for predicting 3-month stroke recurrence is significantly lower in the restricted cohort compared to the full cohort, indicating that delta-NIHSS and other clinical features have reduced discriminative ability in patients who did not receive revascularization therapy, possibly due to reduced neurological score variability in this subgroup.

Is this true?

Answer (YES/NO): NO